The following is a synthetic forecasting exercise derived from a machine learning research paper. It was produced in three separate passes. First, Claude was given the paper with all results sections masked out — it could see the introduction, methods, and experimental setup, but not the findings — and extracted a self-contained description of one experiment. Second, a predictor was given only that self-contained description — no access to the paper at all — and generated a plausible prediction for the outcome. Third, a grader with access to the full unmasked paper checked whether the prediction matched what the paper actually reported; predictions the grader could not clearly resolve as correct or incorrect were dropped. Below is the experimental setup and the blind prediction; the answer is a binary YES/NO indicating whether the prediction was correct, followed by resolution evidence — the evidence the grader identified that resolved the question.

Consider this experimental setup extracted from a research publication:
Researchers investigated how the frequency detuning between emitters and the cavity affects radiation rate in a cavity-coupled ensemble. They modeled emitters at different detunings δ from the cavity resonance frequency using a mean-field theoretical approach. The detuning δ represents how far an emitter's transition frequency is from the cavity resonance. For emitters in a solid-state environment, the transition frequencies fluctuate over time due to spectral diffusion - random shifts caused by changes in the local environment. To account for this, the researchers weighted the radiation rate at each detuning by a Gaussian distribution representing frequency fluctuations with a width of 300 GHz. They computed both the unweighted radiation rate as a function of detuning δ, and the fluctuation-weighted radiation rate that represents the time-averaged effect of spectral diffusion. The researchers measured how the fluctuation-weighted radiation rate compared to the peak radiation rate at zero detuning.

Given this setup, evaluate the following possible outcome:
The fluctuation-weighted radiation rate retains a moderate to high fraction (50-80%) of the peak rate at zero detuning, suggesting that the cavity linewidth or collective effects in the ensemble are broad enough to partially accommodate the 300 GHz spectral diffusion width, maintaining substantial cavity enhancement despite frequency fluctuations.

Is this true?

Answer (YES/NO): NO